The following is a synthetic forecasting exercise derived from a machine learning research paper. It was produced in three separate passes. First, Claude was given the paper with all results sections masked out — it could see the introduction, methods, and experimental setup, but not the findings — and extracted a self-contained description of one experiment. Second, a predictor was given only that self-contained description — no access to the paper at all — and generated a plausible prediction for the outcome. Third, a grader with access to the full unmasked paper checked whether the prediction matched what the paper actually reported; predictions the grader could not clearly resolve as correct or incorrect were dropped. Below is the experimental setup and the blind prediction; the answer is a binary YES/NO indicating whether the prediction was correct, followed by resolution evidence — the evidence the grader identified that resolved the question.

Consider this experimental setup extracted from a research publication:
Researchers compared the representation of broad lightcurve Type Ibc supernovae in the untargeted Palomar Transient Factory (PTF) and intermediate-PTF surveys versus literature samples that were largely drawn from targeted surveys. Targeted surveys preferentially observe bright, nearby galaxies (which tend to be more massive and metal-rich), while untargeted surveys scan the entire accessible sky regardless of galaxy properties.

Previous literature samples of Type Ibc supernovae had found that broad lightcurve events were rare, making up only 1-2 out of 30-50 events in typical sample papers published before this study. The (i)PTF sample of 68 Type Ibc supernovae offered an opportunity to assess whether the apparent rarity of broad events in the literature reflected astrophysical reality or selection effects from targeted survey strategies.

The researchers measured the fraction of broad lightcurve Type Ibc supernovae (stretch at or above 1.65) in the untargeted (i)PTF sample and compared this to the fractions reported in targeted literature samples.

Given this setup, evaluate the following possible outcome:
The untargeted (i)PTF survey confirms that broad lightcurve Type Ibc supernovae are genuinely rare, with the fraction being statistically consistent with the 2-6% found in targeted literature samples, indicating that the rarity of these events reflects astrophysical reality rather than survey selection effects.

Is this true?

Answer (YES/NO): NO